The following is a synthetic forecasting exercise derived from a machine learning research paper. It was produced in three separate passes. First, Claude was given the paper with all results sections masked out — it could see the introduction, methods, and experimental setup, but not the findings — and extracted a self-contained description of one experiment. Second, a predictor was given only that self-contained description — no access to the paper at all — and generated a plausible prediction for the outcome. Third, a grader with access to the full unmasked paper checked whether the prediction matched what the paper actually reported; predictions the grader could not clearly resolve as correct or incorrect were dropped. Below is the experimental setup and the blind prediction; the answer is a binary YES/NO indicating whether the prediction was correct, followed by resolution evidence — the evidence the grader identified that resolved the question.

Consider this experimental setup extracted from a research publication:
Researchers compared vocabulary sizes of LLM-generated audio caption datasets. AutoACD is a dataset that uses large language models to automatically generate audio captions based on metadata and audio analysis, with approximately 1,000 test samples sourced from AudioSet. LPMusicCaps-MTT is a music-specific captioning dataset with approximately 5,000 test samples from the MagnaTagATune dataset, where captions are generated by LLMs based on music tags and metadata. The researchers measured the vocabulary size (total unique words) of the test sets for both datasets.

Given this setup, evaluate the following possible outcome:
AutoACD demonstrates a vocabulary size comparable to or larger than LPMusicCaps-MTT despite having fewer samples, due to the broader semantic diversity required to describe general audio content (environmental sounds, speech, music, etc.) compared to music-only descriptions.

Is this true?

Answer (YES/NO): YES